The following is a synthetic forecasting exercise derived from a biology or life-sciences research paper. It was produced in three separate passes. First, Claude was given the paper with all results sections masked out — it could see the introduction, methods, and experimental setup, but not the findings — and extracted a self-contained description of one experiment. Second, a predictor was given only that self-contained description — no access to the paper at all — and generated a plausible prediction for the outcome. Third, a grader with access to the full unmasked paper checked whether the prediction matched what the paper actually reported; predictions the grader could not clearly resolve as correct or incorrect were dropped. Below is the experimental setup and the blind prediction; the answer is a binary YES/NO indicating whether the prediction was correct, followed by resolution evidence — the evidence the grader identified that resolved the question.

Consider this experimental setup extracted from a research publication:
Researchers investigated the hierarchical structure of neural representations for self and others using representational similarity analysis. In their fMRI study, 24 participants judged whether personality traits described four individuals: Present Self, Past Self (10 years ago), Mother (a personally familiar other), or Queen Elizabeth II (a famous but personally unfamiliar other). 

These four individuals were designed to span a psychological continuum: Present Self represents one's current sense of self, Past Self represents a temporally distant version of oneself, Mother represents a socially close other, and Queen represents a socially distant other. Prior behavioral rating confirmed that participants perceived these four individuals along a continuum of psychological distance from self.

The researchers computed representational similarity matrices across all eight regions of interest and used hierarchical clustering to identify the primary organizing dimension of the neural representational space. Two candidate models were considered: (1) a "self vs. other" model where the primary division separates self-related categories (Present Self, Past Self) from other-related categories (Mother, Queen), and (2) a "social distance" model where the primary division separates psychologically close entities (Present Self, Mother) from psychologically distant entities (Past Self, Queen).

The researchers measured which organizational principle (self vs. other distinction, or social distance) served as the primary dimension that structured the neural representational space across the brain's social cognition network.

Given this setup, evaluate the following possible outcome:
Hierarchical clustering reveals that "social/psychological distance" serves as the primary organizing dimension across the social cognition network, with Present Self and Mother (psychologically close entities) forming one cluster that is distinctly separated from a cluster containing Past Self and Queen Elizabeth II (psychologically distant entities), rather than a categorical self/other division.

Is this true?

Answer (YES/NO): NO